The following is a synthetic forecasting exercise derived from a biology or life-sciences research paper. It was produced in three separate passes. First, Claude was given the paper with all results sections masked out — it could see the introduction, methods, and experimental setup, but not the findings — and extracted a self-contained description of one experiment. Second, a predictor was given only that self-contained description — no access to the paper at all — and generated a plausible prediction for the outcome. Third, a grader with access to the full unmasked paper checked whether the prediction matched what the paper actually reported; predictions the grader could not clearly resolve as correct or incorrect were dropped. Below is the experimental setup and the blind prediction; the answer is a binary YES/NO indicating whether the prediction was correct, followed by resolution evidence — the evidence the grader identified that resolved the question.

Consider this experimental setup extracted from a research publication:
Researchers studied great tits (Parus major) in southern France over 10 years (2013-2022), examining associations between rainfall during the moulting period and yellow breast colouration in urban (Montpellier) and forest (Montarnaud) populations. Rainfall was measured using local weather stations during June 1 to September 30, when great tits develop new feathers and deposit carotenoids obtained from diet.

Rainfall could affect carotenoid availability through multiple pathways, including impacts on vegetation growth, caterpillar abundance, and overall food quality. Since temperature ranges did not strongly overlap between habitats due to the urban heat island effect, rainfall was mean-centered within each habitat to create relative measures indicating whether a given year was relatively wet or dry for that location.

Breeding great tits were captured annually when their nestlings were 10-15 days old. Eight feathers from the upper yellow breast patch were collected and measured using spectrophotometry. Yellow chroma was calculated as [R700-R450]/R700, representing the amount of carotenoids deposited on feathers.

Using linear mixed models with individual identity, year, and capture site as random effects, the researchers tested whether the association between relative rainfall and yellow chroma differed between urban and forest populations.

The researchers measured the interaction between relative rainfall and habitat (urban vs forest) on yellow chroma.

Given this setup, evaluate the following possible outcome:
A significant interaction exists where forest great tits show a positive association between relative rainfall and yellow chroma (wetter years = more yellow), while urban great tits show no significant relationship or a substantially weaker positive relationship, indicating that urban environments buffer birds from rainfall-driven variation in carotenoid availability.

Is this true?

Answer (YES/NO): NO